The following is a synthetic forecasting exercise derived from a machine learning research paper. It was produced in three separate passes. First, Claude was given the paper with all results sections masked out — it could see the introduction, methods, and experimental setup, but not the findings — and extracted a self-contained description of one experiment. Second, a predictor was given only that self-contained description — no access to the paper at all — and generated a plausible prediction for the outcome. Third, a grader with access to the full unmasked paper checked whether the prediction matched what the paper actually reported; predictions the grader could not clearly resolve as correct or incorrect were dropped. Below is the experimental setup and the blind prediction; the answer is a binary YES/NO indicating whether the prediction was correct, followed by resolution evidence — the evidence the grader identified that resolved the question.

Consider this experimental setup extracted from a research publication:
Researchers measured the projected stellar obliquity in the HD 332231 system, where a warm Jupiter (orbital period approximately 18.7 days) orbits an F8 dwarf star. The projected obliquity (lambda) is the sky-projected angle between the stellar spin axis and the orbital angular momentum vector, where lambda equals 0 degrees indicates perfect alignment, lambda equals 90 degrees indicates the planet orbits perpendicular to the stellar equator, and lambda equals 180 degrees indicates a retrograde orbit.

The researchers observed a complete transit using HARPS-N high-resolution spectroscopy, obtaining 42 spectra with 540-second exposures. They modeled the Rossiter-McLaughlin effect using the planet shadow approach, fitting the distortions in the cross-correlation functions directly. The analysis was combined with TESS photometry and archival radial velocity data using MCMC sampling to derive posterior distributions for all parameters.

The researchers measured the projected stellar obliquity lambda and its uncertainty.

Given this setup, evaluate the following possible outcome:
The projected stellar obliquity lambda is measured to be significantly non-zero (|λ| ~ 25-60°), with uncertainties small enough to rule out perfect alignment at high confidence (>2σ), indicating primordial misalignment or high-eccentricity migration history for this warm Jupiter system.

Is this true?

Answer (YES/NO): NO